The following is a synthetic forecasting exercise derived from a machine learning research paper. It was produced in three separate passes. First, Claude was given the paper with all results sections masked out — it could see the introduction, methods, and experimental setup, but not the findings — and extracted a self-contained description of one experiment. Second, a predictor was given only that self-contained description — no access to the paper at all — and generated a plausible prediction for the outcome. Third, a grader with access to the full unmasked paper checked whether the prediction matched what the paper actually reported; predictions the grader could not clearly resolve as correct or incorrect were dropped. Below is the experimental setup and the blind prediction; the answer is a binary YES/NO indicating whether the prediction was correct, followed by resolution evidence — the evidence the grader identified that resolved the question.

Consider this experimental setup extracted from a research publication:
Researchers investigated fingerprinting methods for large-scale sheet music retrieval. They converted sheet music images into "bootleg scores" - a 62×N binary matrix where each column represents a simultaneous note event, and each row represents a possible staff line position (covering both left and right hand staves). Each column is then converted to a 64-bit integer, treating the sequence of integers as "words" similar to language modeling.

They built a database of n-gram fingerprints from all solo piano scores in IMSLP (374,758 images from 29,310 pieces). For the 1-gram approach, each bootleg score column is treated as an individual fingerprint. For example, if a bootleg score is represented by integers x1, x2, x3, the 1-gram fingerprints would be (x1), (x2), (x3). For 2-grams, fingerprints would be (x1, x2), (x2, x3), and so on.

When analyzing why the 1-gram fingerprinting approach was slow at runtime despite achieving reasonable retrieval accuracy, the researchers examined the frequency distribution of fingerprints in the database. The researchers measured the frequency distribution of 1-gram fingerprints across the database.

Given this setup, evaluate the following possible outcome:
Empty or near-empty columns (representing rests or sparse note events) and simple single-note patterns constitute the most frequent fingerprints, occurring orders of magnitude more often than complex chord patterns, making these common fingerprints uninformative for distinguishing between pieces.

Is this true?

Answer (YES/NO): NO